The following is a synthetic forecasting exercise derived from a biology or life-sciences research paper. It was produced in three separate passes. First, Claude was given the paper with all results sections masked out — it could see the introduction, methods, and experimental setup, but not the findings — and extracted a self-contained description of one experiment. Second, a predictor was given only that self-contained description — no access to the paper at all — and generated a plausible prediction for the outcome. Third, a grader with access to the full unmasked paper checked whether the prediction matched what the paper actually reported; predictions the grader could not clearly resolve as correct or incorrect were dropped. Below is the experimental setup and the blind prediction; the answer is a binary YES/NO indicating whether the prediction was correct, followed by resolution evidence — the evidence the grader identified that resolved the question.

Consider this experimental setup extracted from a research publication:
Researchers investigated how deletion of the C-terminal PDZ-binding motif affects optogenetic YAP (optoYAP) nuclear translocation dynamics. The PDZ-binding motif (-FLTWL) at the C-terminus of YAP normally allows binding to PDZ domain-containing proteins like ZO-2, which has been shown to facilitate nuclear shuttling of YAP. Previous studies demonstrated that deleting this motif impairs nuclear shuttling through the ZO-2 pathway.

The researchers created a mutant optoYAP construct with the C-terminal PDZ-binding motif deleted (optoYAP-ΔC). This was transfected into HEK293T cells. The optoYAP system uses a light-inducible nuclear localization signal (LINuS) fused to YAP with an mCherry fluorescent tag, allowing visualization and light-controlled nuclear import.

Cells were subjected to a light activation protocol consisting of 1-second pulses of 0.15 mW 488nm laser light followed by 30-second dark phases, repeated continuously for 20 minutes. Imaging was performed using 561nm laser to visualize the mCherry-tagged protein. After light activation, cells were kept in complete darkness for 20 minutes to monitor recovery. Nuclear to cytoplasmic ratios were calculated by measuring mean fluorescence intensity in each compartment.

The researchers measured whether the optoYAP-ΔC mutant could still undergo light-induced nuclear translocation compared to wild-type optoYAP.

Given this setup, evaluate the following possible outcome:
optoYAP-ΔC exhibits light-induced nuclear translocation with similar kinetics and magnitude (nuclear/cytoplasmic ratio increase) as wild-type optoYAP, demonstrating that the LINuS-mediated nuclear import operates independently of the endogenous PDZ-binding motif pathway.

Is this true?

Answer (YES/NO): YES